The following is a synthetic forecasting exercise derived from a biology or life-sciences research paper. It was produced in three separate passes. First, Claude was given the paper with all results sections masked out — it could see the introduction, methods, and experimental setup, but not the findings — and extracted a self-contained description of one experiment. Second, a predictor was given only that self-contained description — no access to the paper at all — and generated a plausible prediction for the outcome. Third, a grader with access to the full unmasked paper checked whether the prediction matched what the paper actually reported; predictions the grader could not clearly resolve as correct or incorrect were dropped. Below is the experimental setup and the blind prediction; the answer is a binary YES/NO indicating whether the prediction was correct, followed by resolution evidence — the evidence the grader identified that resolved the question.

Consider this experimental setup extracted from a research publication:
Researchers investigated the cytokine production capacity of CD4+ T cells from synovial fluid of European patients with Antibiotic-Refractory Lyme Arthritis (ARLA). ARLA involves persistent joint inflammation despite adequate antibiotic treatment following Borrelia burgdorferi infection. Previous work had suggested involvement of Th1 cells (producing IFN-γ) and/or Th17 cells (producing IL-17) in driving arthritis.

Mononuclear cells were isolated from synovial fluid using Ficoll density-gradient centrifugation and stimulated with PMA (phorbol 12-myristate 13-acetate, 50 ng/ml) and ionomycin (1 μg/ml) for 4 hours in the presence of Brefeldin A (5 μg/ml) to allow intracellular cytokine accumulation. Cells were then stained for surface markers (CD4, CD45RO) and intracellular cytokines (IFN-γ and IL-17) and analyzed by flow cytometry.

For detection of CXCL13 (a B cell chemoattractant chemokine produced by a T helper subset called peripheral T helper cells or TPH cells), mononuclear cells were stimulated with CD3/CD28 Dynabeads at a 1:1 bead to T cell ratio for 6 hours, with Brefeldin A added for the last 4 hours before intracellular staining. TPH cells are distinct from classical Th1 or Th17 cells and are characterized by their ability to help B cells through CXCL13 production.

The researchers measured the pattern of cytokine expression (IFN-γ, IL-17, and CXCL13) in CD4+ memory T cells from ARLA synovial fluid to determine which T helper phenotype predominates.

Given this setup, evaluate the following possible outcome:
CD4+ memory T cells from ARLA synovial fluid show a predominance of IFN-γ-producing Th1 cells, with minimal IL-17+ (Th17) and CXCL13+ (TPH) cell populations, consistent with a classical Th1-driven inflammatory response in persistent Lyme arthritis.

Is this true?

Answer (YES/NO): NO